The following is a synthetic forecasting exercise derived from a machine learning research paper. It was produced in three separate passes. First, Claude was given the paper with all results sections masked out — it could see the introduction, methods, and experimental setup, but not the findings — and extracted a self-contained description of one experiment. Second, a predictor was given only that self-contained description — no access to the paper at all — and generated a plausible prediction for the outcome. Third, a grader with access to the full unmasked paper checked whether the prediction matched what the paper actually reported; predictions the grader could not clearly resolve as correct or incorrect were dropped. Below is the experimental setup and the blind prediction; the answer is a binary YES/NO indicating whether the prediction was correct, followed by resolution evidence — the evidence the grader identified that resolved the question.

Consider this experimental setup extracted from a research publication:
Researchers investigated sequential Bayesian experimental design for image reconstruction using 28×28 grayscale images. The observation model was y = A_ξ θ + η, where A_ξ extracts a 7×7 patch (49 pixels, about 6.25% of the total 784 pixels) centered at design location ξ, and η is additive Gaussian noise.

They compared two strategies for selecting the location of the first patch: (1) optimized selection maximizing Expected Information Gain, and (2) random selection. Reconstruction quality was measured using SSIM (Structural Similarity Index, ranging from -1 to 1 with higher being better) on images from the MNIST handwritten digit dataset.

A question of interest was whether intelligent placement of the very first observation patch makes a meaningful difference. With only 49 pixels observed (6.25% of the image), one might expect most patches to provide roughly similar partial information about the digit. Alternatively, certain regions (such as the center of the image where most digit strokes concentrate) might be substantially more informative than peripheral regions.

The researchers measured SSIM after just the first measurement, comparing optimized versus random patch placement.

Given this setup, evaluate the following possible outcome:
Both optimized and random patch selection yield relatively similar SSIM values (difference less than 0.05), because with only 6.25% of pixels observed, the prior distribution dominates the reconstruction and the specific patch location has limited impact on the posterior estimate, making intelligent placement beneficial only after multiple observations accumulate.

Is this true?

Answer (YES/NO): NO